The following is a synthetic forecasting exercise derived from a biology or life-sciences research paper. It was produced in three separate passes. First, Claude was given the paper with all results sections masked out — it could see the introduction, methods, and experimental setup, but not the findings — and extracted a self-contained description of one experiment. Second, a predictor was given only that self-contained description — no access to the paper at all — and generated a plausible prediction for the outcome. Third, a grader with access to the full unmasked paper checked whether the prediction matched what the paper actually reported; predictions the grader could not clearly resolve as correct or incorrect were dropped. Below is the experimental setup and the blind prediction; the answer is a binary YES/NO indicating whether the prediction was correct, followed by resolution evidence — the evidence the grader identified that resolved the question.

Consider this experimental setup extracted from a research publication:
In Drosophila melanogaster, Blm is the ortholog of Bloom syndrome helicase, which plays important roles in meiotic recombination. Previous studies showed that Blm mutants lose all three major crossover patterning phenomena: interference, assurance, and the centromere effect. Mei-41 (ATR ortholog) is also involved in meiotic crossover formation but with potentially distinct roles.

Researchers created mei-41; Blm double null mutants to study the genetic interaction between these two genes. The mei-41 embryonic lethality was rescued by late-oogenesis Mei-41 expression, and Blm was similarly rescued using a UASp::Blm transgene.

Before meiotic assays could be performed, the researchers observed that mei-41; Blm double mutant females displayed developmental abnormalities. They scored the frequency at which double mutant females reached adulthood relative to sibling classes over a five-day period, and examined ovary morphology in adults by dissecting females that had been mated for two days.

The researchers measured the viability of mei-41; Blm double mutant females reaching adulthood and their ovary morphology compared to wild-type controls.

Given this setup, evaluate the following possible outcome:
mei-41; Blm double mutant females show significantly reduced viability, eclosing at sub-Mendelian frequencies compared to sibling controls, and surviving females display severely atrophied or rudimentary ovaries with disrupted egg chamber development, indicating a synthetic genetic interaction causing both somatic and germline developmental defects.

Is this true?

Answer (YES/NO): YES